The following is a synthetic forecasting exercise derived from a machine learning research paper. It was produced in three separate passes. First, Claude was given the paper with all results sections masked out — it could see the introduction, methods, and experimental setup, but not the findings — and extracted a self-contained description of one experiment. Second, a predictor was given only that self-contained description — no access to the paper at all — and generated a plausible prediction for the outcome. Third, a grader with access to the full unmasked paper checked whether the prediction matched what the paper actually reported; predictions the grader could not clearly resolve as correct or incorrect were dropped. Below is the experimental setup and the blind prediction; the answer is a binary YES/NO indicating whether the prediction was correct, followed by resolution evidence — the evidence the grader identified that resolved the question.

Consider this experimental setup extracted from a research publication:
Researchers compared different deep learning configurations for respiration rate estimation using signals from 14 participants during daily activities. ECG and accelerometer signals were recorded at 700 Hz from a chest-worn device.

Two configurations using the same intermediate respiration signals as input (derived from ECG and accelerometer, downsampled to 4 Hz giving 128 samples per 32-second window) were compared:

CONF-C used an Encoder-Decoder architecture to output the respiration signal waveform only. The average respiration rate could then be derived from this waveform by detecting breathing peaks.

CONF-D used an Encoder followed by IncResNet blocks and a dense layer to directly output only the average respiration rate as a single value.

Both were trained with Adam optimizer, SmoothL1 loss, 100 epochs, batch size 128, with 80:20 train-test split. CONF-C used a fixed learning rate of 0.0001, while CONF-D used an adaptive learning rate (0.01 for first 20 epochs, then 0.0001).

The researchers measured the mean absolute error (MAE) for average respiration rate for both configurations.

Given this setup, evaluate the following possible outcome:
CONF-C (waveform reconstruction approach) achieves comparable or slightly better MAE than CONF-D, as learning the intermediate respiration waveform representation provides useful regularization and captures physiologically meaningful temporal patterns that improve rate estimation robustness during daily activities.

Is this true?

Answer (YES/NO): NO